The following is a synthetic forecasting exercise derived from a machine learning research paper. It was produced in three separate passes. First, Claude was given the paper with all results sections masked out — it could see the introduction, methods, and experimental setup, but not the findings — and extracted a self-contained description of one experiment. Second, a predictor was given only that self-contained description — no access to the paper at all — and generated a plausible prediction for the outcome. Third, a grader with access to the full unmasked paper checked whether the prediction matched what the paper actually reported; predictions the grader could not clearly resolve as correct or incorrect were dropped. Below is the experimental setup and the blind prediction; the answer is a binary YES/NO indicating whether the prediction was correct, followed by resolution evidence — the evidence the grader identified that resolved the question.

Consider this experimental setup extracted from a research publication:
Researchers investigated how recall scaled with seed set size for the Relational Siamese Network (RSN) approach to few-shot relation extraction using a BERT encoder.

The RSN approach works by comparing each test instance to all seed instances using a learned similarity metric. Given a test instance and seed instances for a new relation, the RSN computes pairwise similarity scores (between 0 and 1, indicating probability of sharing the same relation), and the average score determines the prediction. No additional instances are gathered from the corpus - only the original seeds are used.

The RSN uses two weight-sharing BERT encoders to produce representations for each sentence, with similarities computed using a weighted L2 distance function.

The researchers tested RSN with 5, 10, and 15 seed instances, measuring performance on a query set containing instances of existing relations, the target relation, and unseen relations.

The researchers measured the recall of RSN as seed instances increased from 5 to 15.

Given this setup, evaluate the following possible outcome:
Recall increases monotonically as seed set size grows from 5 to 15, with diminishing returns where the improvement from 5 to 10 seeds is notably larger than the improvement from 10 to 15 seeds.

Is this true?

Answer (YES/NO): NO